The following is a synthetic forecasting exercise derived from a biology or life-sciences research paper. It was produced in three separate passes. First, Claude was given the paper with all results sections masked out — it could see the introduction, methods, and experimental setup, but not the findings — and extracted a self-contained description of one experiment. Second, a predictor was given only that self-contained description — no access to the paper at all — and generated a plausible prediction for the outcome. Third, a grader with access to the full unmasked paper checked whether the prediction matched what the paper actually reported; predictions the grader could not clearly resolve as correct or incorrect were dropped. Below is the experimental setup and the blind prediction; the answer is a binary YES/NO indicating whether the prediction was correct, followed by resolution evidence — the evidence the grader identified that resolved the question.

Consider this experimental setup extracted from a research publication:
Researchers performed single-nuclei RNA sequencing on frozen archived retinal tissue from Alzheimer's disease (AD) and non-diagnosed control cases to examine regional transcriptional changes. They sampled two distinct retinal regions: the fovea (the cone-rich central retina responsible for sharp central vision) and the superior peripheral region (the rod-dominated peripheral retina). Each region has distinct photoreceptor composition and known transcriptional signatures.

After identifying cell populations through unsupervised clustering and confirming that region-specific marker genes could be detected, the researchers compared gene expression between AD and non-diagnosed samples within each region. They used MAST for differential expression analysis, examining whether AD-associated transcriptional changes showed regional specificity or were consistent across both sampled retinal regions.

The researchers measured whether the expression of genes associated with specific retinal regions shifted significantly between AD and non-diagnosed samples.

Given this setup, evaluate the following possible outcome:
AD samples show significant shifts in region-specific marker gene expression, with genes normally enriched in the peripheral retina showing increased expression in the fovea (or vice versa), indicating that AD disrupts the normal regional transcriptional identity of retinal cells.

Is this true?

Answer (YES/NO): NO